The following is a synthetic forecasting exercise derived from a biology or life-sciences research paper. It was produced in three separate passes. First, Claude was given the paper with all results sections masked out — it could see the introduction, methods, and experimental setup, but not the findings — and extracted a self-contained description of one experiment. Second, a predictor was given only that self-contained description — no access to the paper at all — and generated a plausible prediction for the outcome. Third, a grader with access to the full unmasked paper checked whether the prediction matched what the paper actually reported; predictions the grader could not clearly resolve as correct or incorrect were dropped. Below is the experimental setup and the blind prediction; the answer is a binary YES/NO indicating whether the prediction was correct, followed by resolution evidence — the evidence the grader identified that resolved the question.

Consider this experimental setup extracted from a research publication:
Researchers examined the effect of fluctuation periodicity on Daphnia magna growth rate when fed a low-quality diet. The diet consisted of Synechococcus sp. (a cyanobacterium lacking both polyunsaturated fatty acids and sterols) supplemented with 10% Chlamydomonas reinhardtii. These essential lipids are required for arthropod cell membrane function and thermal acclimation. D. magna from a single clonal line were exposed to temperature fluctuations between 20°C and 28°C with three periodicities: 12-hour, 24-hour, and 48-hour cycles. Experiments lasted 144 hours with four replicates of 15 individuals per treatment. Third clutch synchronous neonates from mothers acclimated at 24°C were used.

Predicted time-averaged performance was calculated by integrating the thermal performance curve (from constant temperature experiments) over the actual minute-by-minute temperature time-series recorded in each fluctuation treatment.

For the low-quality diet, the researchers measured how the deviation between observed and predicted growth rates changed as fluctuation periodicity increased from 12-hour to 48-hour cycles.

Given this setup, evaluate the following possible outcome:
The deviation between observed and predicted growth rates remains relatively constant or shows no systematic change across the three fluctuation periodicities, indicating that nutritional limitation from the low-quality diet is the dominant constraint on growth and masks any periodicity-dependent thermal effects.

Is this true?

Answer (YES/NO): NO